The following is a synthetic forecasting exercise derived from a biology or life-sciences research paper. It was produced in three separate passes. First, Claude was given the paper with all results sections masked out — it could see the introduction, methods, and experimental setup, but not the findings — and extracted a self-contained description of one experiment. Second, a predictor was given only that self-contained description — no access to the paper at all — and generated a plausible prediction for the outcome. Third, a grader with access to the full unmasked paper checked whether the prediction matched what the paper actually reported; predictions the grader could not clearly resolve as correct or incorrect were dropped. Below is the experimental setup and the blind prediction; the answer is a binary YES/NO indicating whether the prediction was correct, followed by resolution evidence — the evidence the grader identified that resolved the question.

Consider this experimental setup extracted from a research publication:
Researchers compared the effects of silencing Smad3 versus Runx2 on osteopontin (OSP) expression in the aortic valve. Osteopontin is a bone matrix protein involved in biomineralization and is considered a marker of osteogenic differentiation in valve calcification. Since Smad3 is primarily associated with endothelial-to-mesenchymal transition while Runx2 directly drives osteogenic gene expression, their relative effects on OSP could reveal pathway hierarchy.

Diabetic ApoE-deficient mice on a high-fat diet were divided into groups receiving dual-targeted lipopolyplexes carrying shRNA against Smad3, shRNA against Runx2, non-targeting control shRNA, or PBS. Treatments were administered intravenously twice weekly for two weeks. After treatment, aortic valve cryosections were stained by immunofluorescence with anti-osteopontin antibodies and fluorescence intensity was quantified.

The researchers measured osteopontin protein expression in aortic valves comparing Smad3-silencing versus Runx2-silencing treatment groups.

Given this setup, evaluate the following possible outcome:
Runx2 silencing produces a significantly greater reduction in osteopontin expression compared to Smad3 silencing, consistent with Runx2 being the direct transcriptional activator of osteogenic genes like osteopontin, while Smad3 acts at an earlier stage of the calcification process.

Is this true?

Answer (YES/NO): NO